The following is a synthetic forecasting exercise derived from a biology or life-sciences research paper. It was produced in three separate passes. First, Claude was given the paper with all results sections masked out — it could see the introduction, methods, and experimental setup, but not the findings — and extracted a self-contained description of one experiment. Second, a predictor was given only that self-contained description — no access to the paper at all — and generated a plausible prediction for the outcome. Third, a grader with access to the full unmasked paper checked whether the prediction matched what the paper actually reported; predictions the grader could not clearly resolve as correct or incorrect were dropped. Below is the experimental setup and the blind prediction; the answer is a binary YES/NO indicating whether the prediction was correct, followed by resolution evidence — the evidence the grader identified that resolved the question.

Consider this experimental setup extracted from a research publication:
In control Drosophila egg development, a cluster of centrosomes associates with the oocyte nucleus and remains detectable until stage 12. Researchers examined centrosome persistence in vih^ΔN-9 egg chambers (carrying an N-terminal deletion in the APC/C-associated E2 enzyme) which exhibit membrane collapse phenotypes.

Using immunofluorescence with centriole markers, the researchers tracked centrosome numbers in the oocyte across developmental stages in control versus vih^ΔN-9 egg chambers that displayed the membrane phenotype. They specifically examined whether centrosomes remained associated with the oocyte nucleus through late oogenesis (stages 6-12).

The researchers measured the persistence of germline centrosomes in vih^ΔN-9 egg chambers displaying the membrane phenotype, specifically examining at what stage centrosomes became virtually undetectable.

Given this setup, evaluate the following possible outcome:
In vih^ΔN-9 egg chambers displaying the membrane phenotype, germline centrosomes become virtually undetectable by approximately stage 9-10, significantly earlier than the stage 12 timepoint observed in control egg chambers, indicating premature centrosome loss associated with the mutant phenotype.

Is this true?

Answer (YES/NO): YES